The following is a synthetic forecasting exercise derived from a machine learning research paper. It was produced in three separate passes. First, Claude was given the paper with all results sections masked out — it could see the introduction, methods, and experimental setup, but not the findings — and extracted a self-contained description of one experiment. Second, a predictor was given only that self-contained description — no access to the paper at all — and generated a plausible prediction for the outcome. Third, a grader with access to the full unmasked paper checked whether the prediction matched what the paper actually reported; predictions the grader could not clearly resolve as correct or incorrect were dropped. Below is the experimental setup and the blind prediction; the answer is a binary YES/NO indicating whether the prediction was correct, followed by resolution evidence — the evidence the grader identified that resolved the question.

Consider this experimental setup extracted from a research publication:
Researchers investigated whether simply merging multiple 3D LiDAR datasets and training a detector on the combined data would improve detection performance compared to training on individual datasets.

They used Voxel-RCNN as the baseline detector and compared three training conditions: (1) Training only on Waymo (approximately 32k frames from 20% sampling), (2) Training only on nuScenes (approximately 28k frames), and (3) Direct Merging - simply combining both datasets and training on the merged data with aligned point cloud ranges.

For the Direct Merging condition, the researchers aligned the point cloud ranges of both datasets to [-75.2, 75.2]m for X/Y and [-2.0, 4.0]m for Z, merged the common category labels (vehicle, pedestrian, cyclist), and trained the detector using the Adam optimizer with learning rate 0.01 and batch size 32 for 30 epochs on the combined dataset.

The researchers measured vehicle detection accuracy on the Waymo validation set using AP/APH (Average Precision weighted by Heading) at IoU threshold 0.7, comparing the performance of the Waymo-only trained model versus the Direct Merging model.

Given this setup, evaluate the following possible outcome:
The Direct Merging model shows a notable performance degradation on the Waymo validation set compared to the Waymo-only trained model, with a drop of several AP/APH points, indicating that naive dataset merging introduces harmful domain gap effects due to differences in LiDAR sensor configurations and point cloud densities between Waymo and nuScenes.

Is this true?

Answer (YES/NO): YES